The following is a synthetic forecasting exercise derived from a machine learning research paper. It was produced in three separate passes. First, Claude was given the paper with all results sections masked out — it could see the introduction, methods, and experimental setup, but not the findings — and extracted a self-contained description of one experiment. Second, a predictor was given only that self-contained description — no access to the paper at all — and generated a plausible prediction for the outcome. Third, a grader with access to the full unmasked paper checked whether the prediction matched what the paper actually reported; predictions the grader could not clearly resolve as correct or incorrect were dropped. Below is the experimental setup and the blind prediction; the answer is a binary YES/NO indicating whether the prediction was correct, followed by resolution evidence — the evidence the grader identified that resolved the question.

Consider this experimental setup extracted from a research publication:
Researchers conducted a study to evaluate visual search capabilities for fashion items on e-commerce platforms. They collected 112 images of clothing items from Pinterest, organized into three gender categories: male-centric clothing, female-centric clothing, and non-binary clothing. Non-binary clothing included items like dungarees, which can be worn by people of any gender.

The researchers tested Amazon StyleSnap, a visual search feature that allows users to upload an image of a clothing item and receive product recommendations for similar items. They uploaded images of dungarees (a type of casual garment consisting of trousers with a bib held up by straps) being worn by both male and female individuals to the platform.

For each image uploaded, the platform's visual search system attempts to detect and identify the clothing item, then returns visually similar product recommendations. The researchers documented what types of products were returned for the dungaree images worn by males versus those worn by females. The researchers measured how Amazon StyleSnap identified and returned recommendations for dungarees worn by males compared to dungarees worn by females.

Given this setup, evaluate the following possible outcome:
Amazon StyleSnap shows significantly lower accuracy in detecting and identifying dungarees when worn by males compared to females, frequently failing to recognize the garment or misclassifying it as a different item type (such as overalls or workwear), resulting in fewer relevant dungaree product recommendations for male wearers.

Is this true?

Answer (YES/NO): YES